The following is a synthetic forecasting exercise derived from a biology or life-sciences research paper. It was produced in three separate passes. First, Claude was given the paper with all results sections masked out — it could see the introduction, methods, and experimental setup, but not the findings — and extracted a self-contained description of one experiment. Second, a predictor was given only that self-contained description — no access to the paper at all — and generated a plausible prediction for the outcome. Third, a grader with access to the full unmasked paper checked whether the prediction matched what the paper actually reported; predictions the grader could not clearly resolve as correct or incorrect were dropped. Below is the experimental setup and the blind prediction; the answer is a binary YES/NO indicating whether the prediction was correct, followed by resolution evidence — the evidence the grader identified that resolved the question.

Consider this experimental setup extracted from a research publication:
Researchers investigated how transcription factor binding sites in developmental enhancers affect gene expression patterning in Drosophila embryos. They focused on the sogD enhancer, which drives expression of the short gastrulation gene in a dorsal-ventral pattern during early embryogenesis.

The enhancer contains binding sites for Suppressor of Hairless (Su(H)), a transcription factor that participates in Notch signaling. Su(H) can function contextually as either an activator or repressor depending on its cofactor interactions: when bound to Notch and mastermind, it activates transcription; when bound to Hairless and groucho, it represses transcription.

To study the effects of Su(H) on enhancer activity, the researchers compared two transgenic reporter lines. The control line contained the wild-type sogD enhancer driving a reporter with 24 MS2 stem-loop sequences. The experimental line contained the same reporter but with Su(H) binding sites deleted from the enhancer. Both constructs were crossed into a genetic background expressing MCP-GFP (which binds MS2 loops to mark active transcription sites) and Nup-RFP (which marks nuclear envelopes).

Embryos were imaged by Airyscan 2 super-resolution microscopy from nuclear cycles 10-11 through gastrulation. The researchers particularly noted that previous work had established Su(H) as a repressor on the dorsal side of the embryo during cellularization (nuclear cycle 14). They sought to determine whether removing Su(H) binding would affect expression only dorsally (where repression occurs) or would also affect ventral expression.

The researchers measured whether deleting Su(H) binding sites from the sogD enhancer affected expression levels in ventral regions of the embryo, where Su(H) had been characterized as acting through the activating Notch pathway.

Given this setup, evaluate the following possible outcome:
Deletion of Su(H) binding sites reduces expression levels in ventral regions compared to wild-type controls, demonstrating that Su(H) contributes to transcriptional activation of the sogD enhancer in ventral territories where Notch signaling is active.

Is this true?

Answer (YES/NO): YES